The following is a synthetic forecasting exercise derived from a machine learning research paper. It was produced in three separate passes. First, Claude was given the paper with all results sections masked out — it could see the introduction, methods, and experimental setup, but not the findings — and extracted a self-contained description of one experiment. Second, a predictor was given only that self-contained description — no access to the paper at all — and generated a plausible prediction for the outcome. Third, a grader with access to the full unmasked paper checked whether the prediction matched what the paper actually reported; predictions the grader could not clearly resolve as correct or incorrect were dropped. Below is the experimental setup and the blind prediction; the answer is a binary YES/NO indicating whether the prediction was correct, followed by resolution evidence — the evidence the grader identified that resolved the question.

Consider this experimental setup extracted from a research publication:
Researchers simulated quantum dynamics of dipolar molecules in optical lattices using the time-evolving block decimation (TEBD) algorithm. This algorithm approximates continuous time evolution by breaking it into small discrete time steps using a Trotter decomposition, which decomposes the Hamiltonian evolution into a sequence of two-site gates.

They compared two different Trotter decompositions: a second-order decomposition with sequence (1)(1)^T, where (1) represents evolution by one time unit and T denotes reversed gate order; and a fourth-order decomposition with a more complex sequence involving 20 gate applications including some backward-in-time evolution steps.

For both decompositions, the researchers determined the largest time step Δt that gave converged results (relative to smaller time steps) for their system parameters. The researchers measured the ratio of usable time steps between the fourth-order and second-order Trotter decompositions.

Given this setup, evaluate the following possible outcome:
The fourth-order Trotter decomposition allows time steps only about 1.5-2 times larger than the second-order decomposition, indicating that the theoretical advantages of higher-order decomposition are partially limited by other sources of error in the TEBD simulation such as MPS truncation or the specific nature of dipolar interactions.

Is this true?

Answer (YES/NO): NO